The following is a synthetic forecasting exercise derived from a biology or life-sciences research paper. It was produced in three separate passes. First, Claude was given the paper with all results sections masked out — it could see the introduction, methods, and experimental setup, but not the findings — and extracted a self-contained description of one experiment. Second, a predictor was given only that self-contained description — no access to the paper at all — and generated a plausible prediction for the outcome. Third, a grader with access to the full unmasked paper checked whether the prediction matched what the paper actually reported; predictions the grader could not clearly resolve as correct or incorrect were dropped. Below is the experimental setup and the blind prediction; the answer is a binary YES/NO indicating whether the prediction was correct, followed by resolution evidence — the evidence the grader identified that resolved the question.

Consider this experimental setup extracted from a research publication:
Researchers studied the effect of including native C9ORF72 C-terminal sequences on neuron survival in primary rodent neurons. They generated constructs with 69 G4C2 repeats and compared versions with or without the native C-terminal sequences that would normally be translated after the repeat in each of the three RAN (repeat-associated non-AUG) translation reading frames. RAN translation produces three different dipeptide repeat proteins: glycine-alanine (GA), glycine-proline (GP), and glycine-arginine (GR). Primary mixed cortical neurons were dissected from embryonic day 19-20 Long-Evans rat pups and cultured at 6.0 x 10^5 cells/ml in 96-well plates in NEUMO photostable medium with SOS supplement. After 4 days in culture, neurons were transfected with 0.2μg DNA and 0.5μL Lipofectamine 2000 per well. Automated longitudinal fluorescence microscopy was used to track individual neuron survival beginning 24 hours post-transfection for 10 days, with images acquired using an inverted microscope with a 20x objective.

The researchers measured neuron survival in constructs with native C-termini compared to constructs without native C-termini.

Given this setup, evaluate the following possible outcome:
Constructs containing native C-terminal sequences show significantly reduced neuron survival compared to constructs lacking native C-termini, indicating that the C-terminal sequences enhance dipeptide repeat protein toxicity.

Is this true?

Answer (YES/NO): NO